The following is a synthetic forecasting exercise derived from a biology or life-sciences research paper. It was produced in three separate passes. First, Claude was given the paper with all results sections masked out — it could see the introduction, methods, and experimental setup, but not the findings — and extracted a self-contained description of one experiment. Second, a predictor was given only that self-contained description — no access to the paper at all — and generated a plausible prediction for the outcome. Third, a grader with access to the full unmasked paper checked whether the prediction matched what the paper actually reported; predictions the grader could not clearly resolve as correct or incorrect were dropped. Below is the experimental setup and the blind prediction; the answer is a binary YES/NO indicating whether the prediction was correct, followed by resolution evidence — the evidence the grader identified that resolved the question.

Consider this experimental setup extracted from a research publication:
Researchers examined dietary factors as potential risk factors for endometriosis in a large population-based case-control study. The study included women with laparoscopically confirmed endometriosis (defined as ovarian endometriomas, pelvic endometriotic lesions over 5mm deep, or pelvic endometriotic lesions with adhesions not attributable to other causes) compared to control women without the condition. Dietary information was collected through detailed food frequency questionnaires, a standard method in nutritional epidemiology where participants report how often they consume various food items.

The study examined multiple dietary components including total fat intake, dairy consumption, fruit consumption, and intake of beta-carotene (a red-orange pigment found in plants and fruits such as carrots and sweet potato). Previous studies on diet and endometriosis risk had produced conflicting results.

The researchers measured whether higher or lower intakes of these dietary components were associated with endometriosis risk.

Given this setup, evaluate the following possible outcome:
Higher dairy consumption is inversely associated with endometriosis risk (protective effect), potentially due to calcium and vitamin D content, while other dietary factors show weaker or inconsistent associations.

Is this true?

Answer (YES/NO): NO